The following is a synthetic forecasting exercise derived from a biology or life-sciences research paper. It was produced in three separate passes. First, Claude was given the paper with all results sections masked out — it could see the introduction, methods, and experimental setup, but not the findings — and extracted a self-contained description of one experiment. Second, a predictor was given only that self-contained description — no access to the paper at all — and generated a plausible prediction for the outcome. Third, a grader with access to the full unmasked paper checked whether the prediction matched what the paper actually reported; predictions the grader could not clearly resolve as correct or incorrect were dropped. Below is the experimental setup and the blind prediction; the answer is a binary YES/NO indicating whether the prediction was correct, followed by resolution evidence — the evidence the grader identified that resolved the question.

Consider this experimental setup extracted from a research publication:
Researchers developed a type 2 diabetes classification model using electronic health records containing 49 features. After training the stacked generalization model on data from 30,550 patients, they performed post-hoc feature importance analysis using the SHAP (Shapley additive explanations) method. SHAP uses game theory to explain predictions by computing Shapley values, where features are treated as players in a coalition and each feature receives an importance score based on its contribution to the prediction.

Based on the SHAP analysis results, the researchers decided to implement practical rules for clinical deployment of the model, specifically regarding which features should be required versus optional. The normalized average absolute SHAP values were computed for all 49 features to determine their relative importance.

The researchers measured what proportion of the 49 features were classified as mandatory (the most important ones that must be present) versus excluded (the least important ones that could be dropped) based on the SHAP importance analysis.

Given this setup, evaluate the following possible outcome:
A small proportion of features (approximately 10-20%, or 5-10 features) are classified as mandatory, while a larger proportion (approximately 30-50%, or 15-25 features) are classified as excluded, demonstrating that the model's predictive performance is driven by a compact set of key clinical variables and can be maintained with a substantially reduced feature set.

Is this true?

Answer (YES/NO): NO